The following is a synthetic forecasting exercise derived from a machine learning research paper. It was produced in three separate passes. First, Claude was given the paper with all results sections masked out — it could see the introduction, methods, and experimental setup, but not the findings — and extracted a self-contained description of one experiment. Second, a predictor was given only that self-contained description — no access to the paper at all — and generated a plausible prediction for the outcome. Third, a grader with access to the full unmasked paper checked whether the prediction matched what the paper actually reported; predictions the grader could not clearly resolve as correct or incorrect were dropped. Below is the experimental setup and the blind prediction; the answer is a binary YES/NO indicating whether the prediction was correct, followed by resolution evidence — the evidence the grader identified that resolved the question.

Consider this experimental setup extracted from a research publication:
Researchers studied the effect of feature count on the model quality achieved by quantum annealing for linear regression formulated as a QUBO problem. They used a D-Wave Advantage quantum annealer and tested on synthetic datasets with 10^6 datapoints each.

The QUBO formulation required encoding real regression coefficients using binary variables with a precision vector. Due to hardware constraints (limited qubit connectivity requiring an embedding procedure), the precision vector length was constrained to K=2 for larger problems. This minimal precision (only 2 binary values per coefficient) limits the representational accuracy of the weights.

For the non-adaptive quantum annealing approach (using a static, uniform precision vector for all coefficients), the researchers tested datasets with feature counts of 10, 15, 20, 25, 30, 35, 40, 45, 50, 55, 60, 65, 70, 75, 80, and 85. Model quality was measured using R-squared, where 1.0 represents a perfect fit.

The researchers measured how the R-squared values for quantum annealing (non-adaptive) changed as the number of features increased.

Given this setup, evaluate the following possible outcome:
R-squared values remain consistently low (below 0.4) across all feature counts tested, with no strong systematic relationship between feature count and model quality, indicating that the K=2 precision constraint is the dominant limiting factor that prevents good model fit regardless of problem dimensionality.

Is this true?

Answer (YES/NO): NO